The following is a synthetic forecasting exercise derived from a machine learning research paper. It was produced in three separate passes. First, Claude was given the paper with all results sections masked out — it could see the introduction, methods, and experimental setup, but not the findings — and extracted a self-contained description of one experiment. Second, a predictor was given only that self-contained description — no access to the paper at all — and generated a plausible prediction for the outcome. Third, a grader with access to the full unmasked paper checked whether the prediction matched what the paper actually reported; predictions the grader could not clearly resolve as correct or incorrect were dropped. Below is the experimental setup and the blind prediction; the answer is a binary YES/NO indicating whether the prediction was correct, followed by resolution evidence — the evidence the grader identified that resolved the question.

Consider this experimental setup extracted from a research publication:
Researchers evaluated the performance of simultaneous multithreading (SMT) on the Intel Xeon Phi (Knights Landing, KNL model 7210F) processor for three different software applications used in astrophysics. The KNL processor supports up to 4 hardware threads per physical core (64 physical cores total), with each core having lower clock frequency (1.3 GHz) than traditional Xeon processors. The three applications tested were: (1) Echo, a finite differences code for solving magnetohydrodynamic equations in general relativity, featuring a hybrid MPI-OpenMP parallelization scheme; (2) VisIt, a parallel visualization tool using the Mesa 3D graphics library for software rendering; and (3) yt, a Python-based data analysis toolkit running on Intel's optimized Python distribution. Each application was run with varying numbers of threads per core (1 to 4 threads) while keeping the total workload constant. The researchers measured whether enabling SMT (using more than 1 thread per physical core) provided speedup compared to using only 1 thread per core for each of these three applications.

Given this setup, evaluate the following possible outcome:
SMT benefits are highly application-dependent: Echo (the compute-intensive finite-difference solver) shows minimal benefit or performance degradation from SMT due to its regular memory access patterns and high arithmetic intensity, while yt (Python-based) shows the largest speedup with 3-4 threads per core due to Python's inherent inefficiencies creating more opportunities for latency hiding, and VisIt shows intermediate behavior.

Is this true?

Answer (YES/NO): NO